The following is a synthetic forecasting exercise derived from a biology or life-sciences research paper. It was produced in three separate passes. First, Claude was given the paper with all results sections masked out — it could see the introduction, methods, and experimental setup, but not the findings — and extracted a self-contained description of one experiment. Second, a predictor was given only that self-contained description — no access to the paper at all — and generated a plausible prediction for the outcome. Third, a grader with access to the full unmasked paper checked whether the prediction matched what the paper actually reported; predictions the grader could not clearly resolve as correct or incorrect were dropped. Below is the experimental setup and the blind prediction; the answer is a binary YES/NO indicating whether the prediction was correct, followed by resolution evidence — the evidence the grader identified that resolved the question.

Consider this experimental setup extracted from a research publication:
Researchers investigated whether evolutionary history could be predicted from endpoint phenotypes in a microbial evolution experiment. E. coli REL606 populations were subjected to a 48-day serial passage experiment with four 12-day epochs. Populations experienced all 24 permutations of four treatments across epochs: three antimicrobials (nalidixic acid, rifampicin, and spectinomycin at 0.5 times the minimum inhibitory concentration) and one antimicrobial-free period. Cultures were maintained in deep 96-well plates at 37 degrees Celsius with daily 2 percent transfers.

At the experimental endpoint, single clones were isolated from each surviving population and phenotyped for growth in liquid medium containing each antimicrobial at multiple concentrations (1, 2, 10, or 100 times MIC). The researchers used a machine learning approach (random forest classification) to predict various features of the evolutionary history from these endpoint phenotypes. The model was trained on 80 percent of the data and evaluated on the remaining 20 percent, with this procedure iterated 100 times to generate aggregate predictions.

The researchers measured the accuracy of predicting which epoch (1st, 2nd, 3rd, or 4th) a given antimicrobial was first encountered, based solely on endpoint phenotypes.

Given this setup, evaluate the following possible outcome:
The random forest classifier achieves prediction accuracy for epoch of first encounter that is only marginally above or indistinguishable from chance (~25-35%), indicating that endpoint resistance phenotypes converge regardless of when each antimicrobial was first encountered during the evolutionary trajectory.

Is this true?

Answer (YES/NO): NO